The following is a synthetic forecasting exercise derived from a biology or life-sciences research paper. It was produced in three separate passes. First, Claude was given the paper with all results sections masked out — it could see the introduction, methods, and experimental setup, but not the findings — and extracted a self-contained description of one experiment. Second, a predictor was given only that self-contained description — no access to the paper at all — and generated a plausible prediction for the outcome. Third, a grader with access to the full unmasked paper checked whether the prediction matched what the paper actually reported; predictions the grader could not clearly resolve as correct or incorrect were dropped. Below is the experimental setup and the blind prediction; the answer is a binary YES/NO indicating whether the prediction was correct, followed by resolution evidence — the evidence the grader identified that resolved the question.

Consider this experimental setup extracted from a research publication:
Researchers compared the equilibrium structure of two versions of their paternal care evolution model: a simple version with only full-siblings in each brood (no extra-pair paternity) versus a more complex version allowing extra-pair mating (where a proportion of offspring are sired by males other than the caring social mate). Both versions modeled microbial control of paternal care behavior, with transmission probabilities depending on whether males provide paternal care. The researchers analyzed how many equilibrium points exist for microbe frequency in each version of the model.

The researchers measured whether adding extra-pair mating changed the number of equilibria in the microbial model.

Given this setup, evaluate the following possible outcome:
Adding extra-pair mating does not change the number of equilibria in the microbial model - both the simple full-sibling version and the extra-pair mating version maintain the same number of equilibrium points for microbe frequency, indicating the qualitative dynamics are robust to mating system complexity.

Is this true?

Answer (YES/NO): NO